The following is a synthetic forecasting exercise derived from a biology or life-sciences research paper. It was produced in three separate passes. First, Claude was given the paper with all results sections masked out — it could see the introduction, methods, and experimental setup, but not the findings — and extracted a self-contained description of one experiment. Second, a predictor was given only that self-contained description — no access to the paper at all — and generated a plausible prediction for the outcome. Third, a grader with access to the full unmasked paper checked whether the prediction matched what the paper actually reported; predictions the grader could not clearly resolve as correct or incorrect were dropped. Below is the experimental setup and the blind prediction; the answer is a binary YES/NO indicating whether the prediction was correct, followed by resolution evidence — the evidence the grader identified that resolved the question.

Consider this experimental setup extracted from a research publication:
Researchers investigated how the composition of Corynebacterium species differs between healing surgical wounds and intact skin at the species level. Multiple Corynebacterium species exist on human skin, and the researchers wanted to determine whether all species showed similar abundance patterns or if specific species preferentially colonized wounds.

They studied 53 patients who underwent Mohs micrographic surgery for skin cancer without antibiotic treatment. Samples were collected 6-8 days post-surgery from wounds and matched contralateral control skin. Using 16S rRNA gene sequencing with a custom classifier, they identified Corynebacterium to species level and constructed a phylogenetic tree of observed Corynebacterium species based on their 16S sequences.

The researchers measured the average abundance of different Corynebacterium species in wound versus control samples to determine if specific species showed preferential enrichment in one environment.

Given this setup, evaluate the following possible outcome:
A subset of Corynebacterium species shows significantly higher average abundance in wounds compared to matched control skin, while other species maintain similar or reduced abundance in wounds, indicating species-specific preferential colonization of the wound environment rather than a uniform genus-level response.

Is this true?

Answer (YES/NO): YES